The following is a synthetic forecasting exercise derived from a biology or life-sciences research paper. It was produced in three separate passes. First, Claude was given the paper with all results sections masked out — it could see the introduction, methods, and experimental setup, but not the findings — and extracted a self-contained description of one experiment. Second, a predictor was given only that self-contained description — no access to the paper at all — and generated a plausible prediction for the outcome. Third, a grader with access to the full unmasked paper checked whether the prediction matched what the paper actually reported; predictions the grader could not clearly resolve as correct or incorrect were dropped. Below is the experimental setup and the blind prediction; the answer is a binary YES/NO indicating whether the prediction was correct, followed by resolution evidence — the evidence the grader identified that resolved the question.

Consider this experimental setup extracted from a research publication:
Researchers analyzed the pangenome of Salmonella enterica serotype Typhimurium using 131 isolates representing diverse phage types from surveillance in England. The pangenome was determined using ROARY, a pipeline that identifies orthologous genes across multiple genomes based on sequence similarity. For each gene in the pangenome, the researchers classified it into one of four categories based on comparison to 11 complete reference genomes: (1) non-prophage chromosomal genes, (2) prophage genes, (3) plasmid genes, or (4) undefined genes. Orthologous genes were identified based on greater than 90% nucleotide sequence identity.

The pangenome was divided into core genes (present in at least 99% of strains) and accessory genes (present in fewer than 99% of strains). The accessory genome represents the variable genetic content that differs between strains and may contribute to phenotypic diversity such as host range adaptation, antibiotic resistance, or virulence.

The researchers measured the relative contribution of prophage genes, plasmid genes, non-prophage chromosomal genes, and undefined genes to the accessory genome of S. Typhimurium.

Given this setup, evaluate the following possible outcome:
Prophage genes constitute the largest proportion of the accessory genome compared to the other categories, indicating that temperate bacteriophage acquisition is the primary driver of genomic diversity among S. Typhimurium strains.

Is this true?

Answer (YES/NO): YES